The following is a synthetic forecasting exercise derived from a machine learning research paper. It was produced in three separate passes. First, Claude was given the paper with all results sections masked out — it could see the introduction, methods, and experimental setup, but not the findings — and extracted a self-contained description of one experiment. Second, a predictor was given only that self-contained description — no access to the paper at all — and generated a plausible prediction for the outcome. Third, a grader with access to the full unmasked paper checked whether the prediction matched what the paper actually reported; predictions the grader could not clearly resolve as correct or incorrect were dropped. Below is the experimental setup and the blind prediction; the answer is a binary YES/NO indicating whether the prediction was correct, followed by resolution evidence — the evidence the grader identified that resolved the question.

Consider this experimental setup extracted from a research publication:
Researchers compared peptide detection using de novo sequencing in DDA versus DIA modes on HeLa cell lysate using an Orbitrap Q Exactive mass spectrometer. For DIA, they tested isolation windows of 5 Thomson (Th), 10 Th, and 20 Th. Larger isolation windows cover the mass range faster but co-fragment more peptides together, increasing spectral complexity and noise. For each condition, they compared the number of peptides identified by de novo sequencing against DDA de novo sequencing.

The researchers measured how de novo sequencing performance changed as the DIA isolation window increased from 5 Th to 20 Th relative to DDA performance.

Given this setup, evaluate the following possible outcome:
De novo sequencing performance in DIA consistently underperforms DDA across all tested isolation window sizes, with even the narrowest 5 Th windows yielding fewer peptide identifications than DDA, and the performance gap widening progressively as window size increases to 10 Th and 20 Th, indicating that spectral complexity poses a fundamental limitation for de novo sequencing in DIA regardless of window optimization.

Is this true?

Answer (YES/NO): NO